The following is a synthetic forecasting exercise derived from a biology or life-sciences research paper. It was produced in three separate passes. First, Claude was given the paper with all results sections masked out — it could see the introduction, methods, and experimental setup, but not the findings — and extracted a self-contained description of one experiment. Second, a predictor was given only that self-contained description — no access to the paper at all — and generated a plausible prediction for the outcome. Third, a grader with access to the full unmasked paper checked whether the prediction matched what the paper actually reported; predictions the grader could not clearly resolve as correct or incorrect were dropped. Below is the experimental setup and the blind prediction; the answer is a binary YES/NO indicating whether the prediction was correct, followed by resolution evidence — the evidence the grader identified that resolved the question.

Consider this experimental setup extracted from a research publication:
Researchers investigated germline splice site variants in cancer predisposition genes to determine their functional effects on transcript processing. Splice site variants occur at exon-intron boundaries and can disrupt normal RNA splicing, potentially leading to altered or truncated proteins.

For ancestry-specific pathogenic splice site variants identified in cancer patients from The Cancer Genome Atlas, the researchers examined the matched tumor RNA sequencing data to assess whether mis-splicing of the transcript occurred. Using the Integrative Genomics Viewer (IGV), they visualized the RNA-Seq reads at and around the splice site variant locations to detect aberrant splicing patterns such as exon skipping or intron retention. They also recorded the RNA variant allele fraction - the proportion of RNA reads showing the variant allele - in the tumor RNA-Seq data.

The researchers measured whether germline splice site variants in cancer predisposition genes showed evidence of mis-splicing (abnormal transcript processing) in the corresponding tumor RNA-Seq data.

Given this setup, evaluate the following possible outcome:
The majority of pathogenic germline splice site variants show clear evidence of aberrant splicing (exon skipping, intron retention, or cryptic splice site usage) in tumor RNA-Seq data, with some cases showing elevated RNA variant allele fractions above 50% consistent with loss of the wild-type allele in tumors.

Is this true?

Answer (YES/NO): NO